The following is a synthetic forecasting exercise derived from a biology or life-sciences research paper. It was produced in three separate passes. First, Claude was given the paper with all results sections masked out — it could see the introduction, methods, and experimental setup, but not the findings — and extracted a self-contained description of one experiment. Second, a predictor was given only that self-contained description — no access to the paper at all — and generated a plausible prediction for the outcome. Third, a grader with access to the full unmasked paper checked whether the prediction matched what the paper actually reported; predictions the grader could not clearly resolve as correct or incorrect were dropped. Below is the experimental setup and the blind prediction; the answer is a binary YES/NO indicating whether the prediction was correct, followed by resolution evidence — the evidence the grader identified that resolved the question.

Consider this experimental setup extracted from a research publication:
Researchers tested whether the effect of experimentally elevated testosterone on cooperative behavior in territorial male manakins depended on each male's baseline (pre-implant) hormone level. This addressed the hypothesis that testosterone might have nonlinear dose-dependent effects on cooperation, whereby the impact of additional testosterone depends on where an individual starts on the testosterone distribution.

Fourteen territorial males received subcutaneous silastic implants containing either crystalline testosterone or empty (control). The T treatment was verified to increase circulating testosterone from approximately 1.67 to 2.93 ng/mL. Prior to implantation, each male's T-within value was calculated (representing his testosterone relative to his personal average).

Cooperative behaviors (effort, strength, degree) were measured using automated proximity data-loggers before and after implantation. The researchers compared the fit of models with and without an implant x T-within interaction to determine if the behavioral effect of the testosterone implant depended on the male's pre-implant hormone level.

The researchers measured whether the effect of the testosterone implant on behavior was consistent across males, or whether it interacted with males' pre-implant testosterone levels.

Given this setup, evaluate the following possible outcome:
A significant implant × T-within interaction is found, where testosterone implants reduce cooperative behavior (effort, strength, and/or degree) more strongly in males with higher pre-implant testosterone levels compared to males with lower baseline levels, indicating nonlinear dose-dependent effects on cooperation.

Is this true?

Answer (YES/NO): NO